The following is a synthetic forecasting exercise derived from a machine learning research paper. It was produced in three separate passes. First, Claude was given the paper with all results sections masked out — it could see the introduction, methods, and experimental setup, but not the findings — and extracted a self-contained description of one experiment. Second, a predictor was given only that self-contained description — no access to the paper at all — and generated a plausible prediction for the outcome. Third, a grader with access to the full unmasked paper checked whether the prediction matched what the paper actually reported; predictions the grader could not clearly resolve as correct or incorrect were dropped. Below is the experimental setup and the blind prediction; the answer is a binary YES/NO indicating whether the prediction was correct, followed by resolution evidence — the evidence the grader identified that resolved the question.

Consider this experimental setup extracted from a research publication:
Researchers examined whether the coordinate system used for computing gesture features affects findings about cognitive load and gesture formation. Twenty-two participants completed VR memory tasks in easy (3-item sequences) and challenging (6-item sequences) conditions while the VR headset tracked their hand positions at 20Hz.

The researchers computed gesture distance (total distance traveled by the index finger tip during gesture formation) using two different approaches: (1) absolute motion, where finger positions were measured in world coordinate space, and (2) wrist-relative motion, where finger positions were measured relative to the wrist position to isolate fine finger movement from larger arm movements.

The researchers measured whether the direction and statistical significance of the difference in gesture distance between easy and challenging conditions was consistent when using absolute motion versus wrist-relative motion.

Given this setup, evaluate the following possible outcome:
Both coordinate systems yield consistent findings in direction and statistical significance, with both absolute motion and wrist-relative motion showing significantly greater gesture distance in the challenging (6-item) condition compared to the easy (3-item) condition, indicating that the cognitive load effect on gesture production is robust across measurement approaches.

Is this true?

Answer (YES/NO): NO